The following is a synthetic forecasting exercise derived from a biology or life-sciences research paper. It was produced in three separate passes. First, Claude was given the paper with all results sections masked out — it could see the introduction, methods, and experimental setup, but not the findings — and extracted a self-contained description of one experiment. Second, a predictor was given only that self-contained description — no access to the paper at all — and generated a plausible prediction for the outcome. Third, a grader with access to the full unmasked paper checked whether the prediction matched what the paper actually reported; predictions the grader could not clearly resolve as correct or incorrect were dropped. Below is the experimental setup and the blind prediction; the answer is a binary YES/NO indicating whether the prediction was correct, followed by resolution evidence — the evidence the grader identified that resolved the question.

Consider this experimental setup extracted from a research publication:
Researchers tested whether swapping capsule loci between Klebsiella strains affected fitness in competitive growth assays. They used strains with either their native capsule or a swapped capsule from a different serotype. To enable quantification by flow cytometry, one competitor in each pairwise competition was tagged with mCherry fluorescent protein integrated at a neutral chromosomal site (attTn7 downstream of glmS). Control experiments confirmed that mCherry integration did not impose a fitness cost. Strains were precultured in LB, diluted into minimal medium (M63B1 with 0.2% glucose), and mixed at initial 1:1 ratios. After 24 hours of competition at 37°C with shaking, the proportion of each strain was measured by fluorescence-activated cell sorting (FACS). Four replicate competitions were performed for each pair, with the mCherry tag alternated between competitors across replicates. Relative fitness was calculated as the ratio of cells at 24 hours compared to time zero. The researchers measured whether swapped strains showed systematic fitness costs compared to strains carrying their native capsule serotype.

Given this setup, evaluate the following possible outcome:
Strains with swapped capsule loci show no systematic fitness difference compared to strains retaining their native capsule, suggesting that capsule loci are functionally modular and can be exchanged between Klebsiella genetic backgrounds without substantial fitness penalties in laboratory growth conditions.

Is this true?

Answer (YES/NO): YES